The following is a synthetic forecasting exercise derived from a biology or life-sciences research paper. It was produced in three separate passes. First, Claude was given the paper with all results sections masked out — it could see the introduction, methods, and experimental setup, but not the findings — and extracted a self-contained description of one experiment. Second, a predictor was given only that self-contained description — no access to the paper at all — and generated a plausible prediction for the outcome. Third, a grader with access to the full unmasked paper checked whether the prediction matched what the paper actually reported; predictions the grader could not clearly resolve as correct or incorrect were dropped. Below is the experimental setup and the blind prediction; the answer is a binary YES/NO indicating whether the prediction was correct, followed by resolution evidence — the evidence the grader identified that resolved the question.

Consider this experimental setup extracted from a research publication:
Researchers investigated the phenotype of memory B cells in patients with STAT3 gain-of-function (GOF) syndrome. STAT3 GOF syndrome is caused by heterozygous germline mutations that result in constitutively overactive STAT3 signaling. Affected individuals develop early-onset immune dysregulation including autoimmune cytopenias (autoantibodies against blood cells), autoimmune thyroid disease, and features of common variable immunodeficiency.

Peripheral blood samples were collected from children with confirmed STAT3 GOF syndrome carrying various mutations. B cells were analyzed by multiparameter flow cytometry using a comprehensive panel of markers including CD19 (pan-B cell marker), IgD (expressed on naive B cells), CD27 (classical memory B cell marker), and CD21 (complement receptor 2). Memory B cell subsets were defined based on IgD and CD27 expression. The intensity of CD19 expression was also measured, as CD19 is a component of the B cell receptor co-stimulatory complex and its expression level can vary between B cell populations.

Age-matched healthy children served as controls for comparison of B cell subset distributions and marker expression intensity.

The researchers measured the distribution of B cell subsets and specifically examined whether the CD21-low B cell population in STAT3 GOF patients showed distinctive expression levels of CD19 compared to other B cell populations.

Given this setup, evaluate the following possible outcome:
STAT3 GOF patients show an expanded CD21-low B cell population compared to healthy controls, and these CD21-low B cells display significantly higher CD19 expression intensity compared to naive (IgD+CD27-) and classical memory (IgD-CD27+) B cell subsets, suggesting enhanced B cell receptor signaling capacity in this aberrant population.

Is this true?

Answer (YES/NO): YES